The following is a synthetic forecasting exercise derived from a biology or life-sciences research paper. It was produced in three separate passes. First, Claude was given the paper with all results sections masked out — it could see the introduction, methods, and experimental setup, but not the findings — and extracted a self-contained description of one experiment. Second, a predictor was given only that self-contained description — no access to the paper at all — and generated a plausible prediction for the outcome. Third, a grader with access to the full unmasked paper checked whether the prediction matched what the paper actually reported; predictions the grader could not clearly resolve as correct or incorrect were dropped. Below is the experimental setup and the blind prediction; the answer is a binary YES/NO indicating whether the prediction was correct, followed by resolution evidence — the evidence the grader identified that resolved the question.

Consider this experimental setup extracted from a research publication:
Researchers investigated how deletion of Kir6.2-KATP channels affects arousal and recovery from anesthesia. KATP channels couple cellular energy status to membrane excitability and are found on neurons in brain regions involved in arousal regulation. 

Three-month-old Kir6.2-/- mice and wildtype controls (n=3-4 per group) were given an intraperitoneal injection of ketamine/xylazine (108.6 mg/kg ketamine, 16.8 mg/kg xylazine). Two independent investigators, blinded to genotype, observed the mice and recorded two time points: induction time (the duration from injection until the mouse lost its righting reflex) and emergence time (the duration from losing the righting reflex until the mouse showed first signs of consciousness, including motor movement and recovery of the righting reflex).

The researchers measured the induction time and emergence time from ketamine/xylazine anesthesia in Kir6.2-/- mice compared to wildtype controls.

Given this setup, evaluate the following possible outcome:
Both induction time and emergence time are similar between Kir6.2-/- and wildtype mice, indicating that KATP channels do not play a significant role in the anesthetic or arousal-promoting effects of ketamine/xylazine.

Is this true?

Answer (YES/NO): NO